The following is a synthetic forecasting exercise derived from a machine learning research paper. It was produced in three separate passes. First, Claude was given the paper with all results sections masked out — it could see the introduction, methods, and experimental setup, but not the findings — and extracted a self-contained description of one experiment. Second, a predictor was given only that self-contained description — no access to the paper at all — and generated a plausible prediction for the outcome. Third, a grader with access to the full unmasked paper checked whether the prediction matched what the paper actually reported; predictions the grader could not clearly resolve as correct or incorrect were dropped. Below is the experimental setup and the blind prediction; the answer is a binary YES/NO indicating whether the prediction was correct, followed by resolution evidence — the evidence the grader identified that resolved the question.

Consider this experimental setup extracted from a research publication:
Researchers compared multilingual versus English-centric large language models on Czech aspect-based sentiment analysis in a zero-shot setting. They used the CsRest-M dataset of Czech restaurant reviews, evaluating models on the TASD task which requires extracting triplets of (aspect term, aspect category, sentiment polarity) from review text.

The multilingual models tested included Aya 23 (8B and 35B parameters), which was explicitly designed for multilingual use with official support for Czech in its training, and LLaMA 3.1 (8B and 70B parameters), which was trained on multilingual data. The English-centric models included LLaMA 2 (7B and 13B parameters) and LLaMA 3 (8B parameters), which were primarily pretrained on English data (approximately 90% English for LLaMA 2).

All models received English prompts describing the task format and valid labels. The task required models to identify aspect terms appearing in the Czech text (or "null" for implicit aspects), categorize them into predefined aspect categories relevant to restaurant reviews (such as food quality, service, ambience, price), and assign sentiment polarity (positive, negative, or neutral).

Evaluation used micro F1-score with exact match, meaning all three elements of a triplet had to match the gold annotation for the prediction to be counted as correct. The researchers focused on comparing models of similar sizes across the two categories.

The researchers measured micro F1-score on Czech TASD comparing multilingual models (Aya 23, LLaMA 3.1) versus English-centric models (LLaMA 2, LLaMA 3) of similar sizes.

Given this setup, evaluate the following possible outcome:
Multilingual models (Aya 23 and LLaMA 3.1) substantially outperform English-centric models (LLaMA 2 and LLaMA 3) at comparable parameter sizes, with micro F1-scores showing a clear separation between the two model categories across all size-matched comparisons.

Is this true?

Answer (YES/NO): NO